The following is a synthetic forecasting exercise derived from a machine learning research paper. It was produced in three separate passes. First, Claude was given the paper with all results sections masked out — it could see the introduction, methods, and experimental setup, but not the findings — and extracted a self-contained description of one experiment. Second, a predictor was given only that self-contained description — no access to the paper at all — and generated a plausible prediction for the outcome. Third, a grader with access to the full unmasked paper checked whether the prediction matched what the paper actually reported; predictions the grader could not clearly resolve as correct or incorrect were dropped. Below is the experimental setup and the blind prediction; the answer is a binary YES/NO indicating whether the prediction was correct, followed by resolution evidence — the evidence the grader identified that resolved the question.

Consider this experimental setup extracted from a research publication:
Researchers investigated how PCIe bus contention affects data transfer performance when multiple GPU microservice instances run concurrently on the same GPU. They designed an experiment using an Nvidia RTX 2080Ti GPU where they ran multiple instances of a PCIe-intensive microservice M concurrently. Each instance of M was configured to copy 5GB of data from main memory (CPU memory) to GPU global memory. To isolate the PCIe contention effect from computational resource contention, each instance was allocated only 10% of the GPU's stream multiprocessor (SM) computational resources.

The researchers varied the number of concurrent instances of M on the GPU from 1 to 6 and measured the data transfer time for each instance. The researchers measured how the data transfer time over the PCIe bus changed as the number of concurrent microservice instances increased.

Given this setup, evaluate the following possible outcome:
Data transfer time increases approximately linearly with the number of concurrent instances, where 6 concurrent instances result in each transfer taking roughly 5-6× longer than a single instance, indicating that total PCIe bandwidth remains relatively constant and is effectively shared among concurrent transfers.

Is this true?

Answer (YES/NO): NO